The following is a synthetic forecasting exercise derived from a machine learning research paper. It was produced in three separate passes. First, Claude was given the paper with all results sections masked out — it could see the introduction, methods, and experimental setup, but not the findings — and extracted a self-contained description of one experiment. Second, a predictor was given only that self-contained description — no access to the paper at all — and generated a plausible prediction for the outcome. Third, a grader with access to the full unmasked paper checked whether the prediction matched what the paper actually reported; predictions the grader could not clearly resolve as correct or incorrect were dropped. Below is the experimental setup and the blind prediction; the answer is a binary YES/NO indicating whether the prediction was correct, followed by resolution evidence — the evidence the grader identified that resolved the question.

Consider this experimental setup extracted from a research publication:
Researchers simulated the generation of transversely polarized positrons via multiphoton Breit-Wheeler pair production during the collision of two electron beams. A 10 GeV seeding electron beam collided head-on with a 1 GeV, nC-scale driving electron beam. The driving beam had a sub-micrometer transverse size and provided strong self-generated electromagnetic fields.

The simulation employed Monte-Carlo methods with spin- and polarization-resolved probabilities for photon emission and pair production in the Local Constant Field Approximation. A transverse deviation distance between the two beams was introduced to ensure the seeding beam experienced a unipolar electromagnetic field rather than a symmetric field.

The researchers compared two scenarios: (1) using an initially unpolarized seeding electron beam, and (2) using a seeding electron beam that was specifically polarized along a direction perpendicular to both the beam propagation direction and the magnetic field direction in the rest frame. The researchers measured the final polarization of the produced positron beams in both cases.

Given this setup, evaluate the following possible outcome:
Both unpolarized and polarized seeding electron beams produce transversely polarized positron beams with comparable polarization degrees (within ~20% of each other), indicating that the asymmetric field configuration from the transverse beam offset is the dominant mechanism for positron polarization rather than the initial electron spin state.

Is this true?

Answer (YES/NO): NO